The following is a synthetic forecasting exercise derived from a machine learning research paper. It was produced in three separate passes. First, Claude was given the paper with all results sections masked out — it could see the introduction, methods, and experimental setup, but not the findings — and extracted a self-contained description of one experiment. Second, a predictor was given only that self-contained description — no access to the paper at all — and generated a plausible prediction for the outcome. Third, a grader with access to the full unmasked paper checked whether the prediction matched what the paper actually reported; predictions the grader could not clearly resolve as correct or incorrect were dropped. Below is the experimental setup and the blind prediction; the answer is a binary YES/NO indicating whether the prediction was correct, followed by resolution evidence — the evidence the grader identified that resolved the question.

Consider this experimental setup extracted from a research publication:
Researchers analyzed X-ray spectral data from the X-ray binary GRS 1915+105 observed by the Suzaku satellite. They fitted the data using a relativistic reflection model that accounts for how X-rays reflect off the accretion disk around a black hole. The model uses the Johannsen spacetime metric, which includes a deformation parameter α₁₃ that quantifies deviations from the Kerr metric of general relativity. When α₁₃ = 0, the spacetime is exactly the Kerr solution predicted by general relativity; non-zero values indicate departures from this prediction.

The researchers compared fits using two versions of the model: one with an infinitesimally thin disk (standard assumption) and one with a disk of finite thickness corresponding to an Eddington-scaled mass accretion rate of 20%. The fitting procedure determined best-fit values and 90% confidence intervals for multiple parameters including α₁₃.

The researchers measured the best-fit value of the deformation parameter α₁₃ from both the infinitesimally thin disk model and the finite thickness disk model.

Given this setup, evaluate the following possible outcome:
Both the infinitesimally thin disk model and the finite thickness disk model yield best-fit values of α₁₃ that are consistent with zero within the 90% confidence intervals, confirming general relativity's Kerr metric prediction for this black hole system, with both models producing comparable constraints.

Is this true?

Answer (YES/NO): YES